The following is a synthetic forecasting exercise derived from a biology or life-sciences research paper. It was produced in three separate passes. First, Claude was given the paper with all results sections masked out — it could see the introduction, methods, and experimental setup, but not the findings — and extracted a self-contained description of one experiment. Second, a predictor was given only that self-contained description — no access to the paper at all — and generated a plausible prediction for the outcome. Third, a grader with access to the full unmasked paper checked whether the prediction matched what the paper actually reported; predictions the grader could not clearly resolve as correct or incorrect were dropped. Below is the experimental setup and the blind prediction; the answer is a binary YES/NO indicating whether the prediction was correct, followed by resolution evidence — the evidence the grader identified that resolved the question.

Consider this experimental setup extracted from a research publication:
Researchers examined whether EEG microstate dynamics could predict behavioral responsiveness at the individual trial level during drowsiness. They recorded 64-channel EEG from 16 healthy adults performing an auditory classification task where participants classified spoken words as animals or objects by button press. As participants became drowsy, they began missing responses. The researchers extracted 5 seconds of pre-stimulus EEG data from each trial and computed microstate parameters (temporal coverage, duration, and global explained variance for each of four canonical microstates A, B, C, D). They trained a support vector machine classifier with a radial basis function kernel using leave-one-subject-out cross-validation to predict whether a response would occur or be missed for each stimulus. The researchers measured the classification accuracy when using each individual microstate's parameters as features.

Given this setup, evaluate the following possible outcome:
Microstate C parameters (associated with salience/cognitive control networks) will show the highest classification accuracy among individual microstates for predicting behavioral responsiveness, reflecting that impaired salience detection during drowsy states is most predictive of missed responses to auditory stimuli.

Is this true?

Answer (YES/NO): NO